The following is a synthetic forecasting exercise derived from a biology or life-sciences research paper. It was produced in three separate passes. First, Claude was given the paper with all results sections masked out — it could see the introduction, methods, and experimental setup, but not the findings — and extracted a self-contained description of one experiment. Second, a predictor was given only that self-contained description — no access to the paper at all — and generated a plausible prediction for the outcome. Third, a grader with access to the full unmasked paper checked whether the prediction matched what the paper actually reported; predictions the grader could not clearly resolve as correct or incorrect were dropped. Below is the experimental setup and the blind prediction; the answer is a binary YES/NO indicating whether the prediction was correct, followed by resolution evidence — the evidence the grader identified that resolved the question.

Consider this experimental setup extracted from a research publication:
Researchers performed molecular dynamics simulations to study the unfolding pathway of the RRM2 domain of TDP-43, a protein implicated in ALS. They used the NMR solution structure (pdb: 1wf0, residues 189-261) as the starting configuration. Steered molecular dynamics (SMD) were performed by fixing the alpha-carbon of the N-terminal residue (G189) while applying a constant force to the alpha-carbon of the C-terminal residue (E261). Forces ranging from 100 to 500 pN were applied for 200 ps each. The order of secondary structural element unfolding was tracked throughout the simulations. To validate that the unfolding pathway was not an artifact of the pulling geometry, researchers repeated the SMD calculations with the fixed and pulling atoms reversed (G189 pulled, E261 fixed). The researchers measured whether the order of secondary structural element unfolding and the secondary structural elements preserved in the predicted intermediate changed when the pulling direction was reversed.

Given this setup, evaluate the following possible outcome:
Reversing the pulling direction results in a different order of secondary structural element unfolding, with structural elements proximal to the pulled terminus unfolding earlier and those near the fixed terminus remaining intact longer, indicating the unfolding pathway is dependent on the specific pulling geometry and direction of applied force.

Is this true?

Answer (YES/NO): NO